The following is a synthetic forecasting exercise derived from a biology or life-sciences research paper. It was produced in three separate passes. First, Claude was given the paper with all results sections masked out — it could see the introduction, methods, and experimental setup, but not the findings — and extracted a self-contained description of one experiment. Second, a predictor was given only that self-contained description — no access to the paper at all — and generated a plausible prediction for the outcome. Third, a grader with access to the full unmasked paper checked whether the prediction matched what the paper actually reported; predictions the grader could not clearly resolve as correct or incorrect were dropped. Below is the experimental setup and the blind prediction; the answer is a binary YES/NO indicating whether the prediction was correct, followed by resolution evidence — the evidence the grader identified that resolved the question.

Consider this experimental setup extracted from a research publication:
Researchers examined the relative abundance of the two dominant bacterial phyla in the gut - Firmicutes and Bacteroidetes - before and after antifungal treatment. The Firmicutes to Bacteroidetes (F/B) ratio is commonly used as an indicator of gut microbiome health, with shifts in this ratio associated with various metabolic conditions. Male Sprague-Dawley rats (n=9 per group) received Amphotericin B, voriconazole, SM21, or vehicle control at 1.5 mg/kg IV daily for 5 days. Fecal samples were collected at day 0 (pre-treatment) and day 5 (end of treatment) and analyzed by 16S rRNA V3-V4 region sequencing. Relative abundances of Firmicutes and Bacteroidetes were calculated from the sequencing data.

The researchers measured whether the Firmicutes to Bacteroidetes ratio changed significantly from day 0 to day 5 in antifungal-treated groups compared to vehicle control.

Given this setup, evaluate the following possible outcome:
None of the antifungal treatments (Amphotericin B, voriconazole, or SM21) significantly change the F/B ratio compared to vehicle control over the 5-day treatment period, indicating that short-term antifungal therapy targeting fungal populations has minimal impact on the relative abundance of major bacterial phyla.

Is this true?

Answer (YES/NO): NO